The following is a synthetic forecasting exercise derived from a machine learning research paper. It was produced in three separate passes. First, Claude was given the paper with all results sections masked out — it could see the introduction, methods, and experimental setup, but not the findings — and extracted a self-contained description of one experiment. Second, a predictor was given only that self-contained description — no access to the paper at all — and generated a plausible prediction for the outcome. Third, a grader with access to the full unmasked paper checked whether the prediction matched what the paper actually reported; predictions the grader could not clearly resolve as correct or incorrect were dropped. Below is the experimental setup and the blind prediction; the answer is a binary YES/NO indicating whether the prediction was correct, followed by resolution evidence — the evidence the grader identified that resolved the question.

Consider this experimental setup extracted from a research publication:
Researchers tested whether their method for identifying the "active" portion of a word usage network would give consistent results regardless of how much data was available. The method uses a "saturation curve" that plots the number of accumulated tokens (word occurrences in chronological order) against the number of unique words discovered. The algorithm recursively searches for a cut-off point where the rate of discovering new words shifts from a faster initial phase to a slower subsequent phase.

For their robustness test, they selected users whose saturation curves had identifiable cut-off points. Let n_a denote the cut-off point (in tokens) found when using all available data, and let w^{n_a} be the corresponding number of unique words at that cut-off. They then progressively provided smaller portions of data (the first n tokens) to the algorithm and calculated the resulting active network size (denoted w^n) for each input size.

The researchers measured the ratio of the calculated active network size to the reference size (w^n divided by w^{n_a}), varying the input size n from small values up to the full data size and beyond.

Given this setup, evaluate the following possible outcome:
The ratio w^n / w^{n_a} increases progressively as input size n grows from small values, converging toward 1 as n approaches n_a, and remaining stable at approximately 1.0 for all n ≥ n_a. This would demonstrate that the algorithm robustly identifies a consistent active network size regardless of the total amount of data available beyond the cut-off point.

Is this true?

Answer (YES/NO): YES